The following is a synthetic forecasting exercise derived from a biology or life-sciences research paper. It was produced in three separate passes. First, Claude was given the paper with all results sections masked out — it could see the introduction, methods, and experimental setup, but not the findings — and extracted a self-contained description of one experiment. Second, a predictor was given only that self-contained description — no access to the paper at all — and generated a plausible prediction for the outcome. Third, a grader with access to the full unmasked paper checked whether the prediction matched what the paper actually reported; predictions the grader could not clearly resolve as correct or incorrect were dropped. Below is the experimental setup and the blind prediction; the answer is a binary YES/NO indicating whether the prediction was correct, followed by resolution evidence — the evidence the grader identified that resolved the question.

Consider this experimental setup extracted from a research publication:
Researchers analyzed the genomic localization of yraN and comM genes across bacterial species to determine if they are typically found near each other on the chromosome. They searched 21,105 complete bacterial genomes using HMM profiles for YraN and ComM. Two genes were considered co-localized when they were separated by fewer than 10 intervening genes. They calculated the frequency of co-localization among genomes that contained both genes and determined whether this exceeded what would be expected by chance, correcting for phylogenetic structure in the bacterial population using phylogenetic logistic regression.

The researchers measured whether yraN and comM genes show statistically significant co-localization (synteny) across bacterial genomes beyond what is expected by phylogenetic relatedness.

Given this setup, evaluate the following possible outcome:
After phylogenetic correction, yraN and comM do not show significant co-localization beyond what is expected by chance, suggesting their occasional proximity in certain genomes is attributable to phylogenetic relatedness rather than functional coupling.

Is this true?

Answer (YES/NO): NO